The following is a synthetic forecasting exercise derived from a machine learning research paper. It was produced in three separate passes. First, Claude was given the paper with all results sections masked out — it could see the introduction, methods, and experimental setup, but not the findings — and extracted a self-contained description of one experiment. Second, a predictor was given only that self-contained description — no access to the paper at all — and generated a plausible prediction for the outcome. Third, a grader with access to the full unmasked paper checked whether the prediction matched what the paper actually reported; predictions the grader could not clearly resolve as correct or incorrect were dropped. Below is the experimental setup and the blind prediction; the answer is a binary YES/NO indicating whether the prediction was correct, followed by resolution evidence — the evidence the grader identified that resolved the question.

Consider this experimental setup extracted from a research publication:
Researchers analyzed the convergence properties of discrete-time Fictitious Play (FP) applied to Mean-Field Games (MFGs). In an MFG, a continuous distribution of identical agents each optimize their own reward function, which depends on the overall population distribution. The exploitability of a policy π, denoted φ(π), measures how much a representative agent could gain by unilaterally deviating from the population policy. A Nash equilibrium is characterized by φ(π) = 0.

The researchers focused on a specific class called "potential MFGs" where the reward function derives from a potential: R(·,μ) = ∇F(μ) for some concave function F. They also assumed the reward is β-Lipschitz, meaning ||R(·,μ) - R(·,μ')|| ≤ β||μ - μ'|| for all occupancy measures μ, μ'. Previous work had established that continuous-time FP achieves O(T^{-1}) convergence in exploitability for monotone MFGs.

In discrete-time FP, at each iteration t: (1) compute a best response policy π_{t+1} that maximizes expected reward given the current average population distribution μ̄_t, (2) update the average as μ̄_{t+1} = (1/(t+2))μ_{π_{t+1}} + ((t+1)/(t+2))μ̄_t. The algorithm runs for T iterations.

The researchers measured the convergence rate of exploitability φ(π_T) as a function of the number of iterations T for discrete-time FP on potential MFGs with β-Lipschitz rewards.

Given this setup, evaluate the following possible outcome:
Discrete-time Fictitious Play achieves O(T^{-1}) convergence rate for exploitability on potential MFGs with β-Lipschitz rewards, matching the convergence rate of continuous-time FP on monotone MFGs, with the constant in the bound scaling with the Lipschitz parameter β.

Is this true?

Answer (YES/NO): NO